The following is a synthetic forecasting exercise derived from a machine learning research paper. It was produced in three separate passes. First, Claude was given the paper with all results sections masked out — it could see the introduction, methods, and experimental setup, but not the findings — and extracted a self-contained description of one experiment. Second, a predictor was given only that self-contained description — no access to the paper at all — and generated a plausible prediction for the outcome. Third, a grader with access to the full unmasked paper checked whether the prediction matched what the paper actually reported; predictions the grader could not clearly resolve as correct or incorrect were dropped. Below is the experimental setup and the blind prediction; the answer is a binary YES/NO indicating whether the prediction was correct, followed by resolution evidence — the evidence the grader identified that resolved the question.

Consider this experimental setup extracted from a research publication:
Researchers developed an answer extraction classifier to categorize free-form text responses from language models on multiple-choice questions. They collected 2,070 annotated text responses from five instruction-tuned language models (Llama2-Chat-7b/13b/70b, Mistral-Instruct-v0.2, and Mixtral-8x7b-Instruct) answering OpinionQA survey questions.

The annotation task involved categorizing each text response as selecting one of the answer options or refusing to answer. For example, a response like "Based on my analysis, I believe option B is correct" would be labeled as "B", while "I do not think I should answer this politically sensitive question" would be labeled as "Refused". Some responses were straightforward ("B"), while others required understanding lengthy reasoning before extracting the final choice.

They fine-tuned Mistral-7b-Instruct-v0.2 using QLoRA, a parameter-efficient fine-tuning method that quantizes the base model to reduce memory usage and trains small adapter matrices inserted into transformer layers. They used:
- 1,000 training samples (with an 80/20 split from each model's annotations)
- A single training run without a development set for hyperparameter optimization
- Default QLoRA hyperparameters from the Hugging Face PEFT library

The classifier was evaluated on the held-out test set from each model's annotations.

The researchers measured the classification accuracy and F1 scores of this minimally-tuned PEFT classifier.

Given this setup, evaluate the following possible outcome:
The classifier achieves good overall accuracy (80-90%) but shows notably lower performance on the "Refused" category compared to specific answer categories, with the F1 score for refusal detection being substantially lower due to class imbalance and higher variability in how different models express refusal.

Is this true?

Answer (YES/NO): NO